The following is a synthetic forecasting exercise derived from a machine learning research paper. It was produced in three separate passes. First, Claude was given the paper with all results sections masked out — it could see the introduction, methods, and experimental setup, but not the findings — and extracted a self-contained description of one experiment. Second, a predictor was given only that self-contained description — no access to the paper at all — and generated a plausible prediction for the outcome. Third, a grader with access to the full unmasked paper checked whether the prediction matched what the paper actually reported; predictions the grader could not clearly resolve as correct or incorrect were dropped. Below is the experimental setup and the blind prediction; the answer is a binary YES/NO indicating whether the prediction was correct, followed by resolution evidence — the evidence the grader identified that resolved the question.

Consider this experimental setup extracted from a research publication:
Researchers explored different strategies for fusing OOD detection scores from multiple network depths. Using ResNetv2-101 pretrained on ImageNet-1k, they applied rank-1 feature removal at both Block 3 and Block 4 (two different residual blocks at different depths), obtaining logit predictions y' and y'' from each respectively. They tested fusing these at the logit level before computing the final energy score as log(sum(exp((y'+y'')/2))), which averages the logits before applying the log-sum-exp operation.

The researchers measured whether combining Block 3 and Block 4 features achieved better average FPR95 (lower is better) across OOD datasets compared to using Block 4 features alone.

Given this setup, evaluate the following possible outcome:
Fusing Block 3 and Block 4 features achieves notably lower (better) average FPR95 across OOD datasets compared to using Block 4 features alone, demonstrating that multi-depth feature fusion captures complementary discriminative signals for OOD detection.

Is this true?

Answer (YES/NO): YES